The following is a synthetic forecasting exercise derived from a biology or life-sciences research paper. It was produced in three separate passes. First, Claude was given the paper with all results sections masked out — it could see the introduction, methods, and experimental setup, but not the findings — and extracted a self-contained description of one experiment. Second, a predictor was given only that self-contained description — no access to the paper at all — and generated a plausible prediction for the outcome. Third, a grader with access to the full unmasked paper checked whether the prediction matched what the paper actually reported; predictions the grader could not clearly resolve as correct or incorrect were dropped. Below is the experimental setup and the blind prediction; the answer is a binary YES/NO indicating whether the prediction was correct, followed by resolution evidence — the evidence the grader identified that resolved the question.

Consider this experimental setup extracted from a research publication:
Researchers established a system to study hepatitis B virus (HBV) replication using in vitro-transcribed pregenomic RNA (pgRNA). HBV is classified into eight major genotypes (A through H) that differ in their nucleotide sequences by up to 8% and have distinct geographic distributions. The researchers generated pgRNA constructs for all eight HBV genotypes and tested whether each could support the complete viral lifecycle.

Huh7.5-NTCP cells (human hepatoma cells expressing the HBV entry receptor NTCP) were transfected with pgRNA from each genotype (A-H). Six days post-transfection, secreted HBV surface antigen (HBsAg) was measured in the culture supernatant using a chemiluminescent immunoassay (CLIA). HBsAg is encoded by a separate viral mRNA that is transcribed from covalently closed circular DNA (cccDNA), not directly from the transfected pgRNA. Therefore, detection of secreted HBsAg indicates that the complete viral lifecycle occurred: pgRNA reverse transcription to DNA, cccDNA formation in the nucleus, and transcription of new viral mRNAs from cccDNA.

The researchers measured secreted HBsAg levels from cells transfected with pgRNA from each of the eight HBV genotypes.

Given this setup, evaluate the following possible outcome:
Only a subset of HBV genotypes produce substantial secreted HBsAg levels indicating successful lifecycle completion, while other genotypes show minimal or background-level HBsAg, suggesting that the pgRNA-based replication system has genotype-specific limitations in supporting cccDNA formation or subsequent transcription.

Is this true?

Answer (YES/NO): NO